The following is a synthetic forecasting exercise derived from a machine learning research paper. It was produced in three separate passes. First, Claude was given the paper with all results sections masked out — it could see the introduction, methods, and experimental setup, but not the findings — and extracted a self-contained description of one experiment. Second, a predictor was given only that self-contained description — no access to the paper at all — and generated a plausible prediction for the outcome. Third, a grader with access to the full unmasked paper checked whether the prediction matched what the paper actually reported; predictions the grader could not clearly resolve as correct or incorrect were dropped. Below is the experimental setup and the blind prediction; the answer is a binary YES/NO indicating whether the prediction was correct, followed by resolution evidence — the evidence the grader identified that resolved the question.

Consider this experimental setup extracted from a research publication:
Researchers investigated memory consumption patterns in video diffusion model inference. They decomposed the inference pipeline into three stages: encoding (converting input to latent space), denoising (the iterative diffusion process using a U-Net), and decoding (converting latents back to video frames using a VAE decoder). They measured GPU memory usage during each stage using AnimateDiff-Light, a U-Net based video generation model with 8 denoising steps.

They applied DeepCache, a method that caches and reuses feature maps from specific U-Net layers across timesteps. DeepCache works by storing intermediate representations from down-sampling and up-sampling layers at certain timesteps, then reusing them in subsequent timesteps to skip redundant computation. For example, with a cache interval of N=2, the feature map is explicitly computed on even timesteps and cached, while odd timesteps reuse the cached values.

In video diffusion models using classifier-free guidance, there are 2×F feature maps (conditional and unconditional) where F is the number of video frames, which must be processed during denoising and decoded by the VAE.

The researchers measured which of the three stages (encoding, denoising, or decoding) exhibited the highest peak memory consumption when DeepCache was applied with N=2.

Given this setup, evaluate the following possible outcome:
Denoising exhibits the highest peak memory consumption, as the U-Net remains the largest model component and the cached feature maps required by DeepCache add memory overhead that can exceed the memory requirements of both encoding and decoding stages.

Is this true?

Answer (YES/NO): NO